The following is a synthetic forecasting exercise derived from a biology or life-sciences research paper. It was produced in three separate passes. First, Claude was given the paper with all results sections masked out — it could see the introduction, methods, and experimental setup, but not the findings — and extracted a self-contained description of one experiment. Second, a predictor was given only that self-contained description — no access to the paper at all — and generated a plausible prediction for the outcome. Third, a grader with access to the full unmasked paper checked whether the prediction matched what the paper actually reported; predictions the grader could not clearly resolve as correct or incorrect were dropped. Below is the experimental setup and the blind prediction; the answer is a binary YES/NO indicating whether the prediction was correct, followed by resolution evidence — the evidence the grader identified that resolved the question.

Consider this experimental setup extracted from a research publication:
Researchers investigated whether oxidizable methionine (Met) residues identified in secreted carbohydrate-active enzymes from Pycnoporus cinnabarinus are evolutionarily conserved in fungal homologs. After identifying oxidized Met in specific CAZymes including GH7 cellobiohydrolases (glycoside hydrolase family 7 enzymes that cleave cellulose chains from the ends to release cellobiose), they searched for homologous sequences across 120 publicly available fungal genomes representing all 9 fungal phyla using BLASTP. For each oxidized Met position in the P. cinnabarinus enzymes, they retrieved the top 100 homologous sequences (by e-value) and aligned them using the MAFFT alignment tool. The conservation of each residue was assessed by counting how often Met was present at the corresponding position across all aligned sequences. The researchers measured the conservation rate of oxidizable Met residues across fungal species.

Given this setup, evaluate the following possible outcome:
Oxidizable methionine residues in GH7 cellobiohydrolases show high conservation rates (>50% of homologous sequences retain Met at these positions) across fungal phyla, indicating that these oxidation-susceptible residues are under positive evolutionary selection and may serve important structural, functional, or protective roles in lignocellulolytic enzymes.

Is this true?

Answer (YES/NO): NO